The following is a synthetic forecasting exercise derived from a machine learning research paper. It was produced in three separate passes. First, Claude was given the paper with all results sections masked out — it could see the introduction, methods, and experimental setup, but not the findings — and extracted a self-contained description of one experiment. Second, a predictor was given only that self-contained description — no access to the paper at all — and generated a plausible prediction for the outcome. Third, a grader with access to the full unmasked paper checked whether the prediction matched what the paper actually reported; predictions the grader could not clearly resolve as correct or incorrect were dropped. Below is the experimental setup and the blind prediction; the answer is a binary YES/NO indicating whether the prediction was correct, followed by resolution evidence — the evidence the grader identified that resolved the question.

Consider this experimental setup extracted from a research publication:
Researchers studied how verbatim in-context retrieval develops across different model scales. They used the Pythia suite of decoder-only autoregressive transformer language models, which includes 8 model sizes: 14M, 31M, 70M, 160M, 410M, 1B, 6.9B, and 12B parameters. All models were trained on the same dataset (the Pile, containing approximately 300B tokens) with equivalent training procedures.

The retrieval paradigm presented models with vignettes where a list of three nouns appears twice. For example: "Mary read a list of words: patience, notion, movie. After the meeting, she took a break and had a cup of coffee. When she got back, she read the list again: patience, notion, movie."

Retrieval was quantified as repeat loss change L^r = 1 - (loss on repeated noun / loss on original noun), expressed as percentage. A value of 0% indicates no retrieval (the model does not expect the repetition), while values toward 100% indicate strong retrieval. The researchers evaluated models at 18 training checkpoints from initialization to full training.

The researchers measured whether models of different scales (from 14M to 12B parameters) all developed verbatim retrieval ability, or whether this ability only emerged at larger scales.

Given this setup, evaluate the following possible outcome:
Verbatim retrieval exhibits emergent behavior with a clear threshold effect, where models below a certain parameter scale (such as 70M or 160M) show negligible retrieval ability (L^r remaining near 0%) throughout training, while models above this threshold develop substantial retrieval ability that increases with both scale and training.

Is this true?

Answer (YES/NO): NO